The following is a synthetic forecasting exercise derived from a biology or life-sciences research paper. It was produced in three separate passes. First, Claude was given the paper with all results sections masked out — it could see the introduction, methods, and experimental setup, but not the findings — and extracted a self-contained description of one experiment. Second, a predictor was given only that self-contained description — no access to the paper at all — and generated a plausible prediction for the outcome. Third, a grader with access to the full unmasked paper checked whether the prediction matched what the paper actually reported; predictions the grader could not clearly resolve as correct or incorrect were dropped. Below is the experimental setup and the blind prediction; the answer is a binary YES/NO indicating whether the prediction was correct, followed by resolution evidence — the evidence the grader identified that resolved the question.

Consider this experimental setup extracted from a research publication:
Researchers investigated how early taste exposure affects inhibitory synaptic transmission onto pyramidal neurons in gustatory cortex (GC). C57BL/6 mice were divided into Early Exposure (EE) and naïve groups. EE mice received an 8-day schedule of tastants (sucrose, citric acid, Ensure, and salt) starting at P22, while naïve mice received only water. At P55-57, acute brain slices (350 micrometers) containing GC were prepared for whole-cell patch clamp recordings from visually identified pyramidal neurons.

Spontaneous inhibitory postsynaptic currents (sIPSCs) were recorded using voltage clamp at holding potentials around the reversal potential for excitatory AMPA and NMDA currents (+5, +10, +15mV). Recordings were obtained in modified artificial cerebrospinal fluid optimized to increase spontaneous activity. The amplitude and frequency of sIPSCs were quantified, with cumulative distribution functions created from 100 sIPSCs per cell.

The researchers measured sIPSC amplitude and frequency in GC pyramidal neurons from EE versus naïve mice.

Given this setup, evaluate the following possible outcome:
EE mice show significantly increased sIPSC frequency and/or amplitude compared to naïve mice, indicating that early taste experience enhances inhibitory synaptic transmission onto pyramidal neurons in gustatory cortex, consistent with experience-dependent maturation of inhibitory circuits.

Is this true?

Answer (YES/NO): YES